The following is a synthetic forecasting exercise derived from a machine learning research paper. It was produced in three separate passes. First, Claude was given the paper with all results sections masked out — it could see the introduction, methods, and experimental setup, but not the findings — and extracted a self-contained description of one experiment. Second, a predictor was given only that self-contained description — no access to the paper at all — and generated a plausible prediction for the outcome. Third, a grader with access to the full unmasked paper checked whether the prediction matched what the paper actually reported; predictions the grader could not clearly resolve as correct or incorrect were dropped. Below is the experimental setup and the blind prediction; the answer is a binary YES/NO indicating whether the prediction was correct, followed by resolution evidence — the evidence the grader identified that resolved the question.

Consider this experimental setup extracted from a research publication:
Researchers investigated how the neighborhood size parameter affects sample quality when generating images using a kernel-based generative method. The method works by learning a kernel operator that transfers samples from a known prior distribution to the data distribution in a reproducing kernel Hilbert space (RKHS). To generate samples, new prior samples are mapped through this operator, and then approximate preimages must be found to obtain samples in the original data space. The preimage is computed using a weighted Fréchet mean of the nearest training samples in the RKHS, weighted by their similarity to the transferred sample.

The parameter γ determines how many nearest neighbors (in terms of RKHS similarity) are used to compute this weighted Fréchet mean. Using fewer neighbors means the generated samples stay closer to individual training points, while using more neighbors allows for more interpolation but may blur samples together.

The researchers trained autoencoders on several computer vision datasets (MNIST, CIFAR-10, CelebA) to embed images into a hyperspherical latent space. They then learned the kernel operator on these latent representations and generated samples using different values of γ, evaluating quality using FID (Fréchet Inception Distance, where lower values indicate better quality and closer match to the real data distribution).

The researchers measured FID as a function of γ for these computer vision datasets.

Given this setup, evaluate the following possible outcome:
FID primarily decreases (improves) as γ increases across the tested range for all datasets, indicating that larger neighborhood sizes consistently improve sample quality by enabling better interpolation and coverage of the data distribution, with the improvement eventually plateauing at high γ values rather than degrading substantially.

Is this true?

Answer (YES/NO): NO